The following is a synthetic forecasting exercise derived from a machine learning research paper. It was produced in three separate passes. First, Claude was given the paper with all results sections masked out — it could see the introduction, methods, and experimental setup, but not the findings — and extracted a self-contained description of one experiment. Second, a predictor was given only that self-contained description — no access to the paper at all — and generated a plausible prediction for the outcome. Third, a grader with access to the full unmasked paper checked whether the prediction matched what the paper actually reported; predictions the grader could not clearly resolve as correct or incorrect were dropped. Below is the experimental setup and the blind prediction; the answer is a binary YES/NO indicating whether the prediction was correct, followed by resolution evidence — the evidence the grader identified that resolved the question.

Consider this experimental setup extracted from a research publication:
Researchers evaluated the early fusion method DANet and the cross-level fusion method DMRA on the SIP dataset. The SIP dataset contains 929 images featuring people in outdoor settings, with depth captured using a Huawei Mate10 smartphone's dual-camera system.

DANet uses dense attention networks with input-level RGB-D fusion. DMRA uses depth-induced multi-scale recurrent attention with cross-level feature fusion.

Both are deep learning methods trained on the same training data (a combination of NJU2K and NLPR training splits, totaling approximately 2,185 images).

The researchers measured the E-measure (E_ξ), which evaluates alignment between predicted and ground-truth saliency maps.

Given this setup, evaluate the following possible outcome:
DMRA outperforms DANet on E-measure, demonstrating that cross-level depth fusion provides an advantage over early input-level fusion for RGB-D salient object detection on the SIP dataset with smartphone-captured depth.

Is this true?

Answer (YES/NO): NO